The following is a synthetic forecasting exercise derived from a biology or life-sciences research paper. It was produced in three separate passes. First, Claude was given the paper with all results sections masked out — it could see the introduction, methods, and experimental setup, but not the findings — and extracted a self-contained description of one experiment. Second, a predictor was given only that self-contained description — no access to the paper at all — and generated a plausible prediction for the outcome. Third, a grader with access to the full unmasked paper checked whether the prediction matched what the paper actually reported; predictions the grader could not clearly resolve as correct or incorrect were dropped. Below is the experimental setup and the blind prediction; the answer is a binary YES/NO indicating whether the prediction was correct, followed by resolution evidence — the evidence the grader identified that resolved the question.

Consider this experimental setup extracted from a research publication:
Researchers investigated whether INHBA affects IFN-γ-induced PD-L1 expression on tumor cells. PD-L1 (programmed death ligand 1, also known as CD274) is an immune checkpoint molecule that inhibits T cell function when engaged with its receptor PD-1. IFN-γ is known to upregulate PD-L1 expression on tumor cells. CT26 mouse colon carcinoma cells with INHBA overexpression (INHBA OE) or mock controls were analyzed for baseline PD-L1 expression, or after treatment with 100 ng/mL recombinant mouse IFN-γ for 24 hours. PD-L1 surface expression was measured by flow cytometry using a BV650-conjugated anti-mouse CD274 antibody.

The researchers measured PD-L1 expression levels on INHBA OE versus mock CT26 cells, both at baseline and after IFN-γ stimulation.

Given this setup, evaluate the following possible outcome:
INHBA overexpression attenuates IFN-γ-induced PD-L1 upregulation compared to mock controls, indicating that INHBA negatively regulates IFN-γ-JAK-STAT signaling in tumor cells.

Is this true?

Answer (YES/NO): YES